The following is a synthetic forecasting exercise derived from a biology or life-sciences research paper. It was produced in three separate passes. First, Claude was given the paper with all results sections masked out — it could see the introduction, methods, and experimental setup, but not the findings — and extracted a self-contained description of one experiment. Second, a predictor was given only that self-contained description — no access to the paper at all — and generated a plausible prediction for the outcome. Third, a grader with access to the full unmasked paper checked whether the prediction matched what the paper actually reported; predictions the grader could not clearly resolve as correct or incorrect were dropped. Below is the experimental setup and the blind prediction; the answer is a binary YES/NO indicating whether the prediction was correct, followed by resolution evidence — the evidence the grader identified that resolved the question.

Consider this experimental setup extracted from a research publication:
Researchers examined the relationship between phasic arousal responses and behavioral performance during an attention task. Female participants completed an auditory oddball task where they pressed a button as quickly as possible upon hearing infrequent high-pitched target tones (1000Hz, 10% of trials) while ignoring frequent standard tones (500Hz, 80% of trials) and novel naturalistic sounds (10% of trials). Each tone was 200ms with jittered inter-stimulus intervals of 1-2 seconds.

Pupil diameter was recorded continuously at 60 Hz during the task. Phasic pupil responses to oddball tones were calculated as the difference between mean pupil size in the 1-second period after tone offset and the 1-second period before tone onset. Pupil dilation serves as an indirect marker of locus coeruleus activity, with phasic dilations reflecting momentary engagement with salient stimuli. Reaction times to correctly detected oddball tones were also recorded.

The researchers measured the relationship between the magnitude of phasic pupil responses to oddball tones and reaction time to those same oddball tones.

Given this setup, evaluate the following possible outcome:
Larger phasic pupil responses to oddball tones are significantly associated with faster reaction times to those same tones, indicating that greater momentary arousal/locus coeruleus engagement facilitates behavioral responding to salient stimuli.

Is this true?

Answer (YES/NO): YES